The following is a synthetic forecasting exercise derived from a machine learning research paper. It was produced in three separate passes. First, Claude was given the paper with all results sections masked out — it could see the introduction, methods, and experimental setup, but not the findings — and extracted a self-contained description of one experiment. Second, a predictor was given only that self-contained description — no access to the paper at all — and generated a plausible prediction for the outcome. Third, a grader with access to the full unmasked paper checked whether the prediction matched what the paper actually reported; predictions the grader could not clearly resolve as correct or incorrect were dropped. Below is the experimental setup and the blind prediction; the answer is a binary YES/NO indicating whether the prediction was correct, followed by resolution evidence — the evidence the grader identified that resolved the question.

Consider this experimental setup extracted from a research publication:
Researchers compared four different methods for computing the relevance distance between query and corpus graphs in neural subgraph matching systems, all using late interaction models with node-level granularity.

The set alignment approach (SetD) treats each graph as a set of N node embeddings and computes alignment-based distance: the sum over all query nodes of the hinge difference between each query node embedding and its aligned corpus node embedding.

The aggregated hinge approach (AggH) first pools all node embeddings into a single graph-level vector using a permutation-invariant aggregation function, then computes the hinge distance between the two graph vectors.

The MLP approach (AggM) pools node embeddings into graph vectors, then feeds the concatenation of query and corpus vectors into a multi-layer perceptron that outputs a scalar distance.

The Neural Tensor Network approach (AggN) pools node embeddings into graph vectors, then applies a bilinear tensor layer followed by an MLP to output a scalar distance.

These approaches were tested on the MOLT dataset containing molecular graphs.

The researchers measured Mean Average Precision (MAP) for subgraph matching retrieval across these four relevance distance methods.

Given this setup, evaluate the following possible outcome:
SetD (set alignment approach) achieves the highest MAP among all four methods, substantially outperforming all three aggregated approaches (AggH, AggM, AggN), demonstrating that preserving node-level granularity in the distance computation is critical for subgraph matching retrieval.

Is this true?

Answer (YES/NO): YES